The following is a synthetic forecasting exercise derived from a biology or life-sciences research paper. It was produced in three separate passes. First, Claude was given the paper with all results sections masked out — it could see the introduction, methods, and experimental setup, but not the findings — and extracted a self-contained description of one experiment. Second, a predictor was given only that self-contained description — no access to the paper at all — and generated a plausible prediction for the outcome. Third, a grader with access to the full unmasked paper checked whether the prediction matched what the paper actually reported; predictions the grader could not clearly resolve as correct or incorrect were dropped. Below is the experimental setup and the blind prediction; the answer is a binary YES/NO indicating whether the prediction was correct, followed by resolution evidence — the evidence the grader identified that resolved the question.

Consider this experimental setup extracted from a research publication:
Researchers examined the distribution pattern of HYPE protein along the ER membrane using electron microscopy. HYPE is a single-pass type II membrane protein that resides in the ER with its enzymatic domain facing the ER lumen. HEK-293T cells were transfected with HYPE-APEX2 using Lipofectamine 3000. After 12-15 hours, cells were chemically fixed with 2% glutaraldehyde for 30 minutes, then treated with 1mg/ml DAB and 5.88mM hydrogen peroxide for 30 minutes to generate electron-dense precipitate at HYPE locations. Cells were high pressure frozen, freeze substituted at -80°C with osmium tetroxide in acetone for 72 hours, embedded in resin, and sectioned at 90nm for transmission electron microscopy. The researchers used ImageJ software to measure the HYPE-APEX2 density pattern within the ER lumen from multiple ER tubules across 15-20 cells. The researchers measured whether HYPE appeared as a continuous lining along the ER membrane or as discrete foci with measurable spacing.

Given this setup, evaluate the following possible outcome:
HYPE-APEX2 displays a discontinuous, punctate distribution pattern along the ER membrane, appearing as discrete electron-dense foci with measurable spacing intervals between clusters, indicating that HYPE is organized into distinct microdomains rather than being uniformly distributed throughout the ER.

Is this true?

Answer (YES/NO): YES